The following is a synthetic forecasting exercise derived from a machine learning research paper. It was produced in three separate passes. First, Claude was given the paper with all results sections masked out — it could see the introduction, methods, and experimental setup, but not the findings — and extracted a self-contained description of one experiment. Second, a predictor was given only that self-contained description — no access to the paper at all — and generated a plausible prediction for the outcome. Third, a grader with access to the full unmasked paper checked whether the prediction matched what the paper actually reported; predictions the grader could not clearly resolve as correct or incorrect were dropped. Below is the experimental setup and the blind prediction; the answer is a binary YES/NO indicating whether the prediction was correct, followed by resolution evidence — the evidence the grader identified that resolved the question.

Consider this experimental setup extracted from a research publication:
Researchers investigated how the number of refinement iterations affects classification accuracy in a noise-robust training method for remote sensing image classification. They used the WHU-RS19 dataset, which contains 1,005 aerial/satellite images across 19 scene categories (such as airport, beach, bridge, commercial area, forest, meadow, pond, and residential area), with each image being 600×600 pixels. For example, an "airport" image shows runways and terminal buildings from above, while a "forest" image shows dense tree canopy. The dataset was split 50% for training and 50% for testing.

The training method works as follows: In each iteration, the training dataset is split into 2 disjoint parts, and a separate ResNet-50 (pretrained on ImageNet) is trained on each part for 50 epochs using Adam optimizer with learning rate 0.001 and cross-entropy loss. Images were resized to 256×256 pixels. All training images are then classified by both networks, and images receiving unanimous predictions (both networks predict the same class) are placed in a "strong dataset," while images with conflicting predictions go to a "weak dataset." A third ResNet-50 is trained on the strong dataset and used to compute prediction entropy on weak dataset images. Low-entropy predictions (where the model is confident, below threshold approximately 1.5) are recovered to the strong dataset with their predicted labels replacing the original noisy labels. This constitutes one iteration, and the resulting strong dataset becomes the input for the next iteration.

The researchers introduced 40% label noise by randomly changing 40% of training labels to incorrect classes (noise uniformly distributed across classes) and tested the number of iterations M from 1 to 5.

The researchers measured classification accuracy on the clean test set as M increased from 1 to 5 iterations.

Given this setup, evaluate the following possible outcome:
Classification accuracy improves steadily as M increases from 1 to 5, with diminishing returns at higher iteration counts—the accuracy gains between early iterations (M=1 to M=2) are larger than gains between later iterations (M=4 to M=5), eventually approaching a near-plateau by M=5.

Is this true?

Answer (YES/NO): NO